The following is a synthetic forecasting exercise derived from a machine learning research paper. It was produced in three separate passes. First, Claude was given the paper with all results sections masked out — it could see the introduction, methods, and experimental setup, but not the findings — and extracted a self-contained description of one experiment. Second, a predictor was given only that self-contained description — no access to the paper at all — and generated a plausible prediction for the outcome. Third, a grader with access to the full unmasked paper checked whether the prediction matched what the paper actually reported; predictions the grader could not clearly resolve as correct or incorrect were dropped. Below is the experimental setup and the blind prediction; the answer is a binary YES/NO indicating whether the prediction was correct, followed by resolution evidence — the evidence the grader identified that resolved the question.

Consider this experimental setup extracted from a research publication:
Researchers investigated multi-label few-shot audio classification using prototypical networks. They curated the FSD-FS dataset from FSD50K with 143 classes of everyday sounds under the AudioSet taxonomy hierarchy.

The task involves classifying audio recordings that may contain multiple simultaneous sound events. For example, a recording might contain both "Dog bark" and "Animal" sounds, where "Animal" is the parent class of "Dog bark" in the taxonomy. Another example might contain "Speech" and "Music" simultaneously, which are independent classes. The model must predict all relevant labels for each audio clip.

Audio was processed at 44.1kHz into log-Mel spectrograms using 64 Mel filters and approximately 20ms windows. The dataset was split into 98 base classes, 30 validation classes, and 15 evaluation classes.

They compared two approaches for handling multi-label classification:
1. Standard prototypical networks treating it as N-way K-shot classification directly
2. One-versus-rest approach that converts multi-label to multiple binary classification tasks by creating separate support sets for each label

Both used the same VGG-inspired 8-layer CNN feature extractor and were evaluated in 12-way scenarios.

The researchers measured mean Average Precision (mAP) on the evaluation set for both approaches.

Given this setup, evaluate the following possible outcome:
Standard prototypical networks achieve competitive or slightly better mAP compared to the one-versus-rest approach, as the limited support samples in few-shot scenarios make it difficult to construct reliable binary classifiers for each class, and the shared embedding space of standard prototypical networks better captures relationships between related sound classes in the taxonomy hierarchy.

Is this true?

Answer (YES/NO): NO